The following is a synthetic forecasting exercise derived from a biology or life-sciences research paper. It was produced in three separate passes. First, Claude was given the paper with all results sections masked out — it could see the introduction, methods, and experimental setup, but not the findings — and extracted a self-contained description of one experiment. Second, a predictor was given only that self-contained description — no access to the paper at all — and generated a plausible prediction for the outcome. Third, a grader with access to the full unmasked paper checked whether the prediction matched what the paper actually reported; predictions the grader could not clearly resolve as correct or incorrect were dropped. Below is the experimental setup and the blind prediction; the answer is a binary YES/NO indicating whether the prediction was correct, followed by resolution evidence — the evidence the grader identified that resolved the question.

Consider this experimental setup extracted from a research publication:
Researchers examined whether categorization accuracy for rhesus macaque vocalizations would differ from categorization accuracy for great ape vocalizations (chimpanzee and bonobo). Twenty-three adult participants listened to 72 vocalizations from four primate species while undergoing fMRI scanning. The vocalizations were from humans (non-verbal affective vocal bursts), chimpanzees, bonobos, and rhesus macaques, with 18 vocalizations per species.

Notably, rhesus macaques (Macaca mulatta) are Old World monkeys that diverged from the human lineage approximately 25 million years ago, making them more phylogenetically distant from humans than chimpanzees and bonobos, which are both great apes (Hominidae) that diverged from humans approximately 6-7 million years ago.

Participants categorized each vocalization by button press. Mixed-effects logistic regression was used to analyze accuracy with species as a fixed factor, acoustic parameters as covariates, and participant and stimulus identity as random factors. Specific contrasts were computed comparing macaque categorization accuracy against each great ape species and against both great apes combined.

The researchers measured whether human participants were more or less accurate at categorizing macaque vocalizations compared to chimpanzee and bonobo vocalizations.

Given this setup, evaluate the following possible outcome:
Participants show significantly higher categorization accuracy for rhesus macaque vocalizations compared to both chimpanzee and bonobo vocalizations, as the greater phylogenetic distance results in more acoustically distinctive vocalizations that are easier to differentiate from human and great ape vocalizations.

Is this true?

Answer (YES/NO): NO